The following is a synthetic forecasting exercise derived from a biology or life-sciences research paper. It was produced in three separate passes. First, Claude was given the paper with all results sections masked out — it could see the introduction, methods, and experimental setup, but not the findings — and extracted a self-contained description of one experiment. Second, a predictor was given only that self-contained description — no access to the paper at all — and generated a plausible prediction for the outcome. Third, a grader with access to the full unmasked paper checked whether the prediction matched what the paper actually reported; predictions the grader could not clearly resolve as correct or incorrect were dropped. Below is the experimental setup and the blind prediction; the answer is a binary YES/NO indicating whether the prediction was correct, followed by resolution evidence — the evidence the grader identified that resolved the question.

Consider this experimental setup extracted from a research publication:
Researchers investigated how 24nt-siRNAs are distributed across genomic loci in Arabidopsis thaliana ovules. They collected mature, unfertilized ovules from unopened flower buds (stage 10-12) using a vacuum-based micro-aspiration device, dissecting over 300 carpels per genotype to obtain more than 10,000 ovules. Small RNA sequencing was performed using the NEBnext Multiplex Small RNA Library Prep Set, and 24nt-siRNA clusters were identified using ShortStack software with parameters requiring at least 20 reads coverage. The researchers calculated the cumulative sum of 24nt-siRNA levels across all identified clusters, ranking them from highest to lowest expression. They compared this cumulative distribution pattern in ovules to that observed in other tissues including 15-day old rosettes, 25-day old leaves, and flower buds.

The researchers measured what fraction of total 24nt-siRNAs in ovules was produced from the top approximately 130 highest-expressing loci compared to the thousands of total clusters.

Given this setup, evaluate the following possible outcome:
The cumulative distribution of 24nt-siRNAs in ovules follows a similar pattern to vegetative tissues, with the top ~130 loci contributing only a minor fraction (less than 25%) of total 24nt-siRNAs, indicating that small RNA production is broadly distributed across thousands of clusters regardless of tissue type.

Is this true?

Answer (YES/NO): NO